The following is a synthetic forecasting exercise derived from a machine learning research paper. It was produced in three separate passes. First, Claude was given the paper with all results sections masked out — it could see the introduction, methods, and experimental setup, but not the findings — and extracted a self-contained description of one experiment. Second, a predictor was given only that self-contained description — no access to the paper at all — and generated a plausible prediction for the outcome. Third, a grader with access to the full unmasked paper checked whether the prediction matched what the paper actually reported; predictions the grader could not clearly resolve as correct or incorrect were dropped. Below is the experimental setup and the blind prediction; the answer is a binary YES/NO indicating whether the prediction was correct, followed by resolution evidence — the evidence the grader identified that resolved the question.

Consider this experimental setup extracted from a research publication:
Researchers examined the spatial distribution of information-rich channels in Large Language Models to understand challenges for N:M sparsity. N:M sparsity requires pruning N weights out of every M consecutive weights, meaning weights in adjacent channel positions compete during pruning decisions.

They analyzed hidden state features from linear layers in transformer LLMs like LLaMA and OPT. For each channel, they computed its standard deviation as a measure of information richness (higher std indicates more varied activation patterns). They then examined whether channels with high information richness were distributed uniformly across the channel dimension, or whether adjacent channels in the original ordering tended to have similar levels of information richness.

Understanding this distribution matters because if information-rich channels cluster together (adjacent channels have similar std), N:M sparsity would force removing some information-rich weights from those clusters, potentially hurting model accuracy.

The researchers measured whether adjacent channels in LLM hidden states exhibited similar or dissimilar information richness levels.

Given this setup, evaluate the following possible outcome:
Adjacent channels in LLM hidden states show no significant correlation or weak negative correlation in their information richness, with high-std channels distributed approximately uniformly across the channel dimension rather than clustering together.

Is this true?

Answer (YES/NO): NO